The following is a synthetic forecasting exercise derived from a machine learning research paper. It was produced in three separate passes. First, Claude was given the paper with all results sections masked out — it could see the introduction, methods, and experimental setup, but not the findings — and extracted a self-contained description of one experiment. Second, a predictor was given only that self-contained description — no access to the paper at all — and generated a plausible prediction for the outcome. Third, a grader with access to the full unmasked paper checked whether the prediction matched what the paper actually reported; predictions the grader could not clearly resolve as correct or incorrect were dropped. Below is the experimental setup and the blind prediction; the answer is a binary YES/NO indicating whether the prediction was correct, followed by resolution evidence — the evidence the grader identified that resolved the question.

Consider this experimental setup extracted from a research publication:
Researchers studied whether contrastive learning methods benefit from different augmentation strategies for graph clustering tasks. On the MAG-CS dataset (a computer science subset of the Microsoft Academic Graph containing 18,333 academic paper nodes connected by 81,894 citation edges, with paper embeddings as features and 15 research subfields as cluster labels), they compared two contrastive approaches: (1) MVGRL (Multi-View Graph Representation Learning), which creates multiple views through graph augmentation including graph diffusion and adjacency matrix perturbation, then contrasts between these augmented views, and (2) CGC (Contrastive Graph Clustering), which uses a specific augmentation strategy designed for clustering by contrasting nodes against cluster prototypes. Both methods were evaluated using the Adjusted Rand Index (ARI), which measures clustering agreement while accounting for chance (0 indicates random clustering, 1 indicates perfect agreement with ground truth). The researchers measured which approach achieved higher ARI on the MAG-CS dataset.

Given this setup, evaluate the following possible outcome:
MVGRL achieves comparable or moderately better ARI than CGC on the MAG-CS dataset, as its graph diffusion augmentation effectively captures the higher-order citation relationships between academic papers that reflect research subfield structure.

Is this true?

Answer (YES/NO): NO